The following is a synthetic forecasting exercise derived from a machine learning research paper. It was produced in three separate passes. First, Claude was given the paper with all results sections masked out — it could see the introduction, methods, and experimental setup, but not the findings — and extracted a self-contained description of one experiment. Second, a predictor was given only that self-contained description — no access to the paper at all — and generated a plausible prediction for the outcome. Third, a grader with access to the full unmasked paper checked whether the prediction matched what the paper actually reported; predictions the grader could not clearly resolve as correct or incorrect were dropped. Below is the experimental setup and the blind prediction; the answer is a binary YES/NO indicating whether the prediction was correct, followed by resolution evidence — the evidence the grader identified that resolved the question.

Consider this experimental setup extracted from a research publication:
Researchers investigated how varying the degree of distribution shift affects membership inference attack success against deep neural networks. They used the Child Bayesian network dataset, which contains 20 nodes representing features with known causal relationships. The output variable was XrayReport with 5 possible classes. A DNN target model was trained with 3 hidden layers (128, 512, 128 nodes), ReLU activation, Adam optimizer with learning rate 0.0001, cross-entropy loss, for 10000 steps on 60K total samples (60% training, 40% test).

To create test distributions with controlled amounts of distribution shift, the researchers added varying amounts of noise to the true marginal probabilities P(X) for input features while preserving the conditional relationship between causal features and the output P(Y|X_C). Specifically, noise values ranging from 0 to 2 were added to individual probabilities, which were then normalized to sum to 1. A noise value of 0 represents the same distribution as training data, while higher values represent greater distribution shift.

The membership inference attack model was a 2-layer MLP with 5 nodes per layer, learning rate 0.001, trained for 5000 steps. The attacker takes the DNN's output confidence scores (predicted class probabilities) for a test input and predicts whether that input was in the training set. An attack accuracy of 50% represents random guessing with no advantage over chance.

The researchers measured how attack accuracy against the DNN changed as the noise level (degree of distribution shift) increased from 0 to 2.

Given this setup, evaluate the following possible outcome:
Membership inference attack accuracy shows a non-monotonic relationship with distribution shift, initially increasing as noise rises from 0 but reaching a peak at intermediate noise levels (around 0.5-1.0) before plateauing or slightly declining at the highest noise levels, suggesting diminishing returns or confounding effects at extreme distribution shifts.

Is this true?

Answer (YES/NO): NO